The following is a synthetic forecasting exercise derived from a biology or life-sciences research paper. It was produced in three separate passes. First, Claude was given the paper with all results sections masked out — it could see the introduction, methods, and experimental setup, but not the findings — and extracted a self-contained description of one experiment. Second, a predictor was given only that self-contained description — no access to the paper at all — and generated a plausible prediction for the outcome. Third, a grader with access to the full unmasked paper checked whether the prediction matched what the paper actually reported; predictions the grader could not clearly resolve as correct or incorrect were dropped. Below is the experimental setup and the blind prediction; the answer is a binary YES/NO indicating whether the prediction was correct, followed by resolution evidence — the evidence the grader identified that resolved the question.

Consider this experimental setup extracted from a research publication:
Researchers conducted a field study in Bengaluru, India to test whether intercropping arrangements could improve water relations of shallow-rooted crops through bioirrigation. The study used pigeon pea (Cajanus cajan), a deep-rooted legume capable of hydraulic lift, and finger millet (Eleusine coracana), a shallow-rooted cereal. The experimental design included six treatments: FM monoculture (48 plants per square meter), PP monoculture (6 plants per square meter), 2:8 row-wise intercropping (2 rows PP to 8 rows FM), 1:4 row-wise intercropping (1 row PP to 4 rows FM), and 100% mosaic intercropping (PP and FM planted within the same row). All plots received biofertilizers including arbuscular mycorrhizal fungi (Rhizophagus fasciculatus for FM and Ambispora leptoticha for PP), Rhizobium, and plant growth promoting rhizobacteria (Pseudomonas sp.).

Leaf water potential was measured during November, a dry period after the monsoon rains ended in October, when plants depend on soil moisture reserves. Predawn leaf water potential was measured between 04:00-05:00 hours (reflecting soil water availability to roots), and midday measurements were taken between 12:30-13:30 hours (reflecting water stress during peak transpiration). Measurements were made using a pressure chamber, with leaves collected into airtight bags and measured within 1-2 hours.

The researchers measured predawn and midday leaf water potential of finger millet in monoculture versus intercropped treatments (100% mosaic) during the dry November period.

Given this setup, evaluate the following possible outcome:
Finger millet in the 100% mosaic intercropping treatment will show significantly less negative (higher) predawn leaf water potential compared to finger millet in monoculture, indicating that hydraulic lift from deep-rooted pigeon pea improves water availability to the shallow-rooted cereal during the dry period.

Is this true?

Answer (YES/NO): NO